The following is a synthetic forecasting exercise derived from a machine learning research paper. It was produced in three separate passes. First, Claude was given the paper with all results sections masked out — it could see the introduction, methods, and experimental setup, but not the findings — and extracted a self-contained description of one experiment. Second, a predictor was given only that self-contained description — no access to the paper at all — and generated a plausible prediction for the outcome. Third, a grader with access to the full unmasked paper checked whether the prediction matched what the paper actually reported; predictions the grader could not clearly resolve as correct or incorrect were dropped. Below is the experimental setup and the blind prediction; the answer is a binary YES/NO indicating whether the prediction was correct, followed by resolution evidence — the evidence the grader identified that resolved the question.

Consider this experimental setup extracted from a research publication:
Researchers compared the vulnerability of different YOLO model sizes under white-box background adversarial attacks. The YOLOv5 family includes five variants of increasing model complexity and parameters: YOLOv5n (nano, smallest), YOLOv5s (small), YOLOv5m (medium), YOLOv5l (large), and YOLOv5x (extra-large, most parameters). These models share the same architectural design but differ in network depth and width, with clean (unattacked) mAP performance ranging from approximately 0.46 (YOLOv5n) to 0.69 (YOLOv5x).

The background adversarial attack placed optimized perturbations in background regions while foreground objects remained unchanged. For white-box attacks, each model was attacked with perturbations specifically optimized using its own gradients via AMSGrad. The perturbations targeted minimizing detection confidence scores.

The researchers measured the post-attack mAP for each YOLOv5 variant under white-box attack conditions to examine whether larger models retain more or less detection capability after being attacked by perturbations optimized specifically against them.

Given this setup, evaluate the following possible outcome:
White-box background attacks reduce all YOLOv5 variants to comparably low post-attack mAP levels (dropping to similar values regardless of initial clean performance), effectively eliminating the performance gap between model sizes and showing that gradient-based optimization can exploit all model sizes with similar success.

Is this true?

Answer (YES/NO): YES